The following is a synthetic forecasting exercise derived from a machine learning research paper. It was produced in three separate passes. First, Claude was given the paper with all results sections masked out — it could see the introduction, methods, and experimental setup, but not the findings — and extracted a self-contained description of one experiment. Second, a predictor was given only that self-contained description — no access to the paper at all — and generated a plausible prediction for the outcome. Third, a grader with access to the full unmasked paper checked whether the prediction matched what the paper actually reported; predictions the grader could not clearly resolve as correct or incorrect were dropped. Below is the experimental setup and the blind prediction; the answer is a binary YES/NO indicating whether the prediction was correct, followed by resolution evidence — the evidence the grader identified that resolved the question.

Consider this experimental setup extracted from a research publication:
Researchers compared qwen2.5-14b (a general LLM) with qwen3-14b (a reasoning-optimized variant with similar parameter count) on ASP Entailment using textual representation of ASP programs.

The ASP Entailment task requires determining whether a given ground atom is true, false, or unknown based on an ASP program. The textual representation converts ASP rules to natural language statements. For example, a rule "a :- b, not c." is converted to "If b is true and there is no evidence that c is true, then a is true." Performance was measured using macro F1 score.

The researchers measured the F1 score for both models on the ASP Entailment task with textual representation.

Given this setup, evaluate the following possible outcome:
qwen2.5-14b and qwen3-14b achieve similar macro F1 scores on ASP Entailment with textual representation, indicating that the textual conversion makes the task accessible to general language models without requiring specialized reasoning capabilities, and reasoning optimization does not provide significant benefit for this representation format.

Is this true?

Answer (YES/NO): NO